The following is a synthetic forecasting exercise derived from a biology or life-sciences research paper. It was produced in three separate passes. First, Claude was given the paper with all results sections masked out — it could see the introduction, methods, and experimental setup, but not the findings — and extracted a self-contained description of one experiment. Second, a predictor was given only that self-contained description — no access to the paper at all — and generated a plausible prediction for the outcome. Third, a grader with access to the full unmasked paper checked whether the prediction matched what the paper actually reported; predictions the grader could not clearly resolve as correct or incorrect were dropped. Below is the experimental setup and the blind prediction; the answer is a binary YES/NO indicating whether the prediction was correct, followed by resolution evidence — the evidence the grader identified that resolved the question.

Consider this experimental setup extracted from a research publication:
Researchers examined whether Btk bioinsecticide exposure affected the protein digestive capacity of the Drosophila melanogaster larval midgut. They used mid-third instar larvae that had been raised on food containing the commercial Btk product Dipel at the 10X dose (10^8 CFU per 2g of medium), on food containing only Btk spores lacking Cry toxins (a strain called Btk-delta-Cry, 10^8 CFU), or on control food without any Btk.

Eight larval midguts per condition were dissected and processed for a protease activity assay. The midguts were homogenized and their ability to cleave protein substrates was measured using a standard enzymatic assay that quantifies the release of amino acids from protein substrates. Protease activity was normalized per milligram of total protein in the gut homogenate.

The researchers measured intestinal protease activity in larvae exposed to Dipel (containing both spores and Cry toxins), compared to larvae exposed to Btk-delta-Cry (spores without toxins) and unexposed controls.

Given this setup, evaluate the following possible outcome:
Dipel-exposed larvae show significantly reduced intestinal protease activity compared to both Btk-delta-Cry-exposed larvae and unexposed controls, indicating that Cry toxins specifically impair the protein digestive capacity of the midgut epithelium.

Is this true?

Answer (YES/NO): YES